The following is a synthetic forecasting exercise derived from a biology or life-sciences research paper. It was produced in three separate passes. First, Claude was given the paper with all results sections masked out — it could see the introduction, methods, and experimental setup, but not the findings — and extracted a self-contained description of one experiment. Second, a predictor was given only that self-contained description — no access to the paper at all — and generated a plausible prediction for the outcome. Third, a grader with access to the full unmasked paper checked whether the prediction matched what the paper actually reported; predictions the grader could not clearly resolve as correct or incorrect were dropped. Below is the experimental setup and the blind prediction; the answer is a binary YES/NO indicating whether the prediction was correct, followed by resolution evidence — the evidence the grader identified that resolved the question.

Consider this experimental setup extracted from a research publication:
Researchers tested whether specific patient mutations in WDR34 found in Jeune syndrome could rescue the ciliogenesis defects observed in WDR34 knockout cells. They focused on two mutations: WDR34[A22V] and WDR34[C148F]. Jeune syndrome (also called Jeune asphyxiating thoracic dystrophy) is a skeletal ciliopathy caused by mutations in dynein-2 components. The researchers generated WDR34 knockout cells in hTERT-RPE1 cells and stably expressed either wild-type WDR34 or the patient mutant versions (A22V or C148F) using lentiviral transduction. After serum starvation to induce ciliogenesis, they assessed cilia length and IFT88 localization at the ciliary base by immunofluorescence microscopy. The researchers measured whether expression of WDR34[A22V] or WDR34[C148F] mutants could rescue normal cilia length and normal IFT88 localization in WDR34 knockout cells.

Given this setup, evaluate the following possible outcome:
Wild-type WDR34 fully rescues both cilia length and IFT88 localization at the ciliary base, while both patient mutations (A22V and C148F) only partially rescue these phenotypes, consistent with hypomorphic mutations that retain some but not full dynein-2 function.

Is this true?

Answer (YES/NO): NO